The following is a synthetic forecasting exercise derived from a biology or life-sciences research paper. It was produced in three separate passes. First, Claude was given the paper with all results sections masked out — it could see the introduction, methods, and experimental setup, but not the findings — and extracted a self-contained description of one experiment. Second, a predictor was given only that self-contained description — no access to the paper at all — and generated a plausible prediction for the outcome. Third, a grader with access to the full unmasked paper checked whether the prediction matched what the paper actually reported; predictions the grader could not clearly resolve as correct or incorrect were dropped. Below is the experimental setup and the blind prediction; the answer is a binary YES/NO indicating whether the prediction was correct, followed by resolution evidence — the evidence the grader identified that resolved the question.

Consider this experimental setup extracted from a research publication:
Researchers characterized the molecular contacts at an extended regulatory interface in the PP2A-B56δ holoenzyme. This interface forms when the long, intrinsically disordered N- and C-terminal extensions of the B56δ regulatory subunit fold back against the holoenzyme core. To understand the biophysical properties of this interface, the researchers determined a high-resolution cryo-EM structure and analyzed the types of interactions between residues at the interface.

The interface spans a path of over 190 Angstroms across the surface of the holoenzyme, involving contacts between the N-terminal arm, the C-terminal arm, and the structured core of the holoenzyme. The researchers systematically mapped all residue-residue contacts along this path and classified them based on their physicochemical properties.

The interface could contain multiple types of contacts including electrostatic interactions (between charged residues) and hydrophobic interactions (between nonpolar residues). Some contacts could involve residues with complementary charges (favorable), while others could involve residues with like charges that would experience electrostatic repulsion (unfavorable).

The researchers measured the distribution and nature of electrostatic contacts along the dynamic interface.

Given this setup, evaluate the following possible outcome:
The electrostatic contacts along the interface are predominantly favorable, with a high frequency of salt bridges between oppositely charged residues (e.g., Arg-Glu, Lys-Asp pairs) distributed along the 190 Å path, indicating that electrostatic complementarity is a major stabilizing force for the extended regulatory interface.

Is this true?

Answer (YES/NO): NO